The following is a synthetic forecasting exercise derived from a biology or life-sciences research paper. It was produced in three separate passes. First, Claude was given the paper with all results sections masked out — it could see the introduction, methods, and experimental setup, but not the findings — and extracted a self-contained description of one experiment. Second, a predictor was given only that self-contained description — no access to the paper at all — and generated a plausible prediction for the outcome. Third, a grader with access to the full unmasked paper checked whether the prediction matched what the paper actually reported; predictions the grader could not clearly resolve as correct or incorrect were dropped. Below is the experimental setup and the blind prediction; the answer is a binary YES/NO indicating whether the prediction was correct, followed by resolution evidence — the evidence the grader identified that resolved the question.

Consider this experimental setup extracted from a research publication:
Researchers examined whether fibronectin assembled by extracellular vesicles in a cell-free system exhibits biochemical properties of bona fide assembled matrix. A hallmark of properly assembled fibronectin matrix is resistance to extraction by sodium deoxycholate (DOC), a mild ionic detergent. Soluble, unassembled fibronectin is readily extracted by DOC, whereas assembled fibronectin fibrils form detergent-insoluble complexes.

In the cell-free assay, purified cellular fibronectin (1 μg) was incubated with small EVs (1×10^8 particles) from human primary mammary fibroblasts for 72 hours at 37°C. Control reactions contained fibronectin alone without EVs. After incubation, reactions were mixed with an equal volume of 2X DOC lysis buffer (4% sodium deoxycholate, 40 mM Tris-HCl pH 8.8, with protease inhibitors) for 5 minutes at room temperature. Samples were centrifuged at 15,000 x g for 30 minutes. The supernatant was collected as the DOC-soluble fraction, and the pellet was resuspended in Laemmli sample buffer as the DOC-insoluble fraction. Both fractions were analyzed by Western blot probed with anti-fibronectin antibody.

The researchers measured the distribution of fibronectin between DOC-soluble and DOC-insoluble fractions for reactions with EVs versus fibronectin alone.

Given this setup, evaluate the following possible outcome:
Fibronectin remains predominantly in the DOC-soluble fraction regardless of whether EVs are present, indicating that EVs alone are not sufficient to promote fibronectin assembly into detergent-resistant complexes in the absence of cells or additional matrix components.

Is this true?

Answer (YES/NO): NO